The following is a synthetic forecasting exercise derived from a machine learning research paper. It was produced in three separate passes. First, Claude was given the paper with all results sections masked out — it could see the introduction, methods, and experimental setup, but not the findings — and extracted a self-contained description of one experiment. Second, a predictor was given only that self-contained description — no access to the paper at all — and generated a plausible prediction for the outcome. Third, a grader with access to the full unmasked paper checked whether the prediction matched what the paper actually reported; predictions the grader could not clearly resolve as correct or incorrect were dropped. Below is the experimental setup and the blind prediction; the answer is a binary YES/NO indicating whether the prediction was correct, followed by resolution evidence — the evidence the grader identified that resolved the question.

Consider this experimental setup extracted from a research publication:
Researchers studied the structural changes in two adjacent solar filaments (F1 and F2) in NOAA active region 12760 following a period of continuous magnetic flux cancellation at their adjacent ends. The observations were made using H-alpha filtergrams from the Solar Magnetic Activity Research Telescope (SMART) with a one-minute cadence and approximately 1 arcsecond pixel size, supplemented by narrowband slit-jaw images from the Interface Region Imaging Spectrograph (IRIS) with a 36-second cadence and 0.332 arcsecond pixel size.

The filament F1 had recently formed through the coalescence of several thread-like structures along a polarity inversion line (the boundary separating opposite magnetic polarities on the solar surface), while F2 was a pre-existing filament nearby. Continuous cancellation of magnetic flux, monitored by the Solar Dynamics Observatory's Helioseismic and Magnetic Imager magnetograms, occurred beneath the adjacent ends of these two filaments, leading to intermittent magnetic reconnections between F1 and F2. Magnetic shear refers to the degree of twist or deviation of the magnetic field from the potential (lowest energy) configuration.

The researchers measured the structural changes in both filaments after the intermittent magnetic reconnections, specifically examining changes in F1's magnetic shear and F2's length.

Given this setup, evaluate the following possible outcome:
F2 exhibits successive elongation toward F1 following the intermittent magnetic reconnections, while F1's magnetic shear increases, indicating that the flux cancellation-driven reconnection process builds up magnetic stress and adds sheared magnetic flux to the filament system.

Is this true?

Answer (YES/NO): NO